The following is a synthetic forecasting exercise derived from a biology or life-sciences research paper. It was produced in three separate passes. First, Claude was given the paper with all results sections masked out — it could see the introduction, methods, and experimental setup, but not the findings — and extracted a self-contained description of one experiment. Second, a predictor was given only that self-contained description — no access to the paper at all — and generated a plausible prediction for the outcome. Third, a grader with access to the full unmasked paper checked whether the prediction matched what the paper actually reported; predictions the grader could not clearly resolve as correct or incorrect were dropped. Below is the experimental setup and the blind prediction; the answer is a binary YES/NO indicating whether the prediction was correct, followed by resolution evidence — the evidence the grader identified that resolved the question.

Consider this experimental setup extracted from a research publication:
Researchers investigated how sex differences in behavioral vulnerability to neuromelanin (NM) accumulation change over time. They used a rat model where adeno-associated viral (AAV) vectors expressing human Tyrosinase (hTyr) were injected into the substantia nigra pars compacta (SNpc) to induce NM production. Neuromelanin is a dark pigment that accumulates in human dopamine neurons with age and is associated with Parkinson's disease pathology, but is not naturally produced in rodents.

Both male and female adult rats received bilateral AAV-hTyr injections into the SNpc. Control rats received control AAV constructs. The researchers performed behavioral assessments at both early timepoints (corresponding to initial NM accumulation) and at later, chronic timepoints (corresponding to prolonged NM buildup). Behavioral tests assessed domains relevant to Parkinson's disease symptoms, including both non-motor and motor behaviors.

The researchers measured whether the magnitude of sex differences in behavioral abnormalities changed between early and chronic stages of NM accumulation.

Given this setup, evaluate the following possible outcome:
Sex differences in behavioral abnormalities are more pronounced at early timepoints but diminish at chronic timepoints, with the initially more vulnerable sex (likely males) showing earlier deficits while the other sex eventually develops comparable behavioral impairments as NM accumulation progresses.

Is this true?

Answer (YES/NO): YES